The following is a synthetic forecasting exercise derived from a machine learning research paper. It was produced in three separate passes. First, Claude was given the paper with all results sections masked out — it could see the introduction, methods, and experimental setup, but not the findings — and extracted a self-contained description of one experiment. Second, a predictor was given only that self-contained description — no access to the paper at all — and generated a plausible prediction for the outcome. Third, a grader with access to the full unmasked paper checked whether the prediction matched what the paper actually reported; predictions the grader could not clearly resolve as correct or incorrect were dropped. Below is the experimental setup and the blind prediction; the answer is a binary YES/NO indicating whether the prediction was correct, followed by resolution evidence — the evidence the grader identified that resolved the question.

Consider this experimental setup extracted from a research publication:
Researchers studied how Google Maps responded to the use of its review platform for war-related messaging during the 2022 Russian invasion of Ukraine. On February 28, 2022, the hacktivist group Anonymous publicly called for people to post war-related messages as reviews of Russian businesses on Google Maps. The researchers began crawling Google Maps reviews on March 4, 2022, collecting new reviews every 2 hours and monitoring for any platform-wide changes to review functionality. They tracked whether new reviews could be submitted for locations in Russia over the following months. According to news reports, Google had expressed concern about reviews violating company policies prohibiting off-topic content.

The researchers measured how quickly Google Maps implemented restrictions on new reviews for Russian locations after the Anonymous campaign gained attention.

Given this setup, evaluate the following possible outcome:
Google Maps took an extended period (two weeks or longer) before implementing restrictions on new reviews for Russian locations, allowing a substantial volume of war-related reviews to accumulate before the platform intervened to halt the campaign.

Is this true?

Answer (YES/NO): NO